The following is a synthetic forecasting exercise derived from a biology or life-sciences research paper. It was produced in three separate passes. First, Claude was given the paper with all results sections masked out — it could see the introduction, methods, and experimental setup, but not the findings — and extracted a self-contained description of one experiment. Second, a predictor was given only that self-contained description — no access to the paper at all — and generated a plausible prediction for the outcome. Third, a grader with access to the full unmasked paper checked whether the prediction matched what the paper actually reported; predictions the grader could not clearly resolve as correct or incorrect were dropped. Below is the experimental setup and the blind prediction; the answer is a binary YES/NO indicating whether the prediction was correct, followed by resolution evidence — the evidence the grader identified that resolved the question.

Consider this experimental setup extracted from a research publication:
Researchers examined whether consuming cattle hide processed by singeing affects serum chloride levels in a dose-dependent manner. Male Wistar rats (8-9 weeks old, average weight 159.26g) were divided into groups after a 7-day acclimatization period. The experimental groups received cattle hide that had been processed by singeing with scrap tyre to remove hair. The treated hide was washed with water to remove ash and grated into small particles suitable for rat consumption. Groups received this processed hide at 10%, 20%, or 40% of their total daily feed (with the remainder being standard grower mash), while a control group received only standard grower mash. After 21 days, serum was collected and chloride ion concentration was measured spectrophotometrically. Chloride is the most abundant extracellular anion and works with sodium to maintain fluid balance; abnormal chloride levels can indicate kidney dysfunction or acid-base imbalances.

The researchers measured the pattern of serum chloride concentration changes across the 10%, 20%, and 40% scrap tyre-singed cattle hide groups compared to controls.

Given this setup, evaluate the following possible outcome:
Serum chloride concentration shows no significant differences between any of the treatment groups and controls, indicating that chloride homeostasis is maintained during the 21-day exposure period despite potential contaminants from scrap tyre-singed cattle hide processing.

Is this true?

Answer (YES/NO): NO